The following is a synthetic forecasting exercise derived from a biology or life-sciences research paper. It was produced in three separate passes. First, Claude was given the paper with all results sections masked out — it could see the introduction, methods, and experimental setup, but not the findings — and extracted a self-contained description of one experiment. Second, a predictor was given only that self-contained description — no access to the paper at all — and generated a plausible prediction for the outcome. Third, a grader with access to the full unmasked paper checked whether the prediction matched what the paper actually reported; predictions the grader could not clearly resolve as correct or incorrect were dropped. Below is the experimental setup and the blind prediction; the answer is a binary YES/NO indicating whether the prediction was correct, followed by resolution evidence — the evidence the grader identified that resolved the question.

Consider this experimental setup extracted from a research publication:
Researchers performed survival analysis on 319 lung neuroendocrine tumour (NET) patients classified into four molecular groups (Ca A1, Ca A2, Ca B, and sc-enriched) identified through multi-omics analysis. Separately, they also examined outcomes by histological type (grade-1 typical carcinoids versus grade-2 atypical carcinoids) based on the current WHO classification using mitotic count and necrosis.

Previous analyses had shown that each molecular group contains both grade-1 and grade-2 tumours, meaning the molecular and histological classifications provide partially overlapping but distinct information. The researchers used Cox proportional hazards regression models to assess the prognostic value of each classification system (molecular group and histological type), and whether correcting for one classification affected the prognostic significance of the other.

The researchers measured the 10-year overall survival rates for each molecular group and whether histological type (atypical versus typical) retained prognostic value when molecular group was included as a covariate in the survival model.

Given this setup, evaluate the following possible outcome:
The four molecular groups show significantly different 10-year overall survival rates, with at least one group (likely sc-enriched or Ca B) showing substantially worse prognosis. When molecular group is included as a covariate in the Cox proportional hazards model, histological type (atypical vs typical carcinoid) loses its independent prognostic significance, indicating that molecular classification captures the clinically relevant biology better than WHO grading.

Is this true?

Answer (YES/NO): NO